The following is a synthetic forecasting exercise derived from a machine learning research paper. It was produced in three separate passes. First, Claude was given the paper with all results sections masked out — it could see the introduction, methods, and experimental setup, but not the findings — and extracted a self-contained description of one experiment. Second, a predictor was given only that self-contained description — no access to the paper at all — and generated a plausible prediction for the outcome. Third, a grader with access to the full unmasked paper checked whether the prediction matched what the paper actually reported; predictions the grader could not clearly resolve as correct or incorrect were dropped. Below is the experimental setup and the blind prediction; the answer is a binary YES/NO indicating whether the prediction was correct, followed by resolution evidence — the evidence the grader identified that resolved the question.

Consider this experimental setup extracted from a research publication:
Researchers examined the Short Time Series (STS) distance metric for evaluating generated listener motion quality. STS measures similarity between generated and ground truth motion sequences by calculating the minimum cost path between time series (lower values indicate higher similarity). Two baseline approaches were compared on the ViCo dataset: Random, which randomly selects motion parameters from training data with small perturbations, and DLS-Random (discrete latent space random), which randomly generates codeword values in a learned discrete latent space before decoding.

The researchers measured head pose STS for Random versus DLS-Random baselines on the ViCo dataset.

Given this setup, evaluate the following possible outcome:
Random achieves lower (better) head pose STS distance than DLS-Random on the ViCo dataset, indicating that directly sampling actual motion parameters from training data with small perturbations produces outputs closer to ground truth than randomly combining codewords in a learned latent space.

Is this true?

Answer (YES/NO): NO